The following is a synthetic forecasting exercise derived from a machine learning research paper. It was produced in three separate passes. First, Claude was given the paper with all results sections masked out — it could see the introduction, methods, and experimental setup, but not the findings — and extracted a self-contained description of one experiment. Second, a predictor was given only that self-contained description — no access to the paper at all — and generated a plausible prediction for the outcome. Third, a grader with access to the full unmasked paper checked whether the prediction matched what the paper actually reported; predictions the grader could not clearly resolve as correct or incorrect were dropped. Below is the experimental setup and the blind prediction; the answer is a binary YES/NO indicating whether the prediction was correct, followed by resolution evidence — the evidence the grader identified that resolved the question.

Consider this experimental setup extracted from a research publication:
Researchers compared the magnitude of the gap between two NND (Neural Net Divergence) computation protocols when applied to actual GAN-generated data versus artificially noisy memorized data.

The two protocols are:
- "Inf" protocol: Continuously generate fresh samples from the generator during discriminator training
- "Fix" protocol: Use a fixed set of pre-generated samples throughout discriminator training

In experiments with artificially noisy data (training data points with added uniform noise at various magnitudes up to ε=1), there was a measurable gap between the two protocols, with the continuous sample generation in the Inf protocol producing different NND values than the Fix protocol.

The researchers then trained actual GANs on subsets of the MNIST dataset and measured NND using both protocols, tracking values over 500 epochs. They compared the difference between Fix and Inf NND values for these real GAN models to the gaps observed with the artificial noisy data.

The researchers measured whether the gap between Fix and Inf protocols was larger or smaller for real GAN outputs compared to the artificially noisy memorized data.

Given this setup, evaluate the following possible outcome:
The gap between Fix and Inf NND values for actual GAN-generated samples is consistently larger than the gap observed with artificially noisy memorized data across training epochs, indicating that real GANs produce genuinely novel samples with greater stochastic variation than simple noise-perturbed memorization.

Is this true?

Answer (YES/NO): NO